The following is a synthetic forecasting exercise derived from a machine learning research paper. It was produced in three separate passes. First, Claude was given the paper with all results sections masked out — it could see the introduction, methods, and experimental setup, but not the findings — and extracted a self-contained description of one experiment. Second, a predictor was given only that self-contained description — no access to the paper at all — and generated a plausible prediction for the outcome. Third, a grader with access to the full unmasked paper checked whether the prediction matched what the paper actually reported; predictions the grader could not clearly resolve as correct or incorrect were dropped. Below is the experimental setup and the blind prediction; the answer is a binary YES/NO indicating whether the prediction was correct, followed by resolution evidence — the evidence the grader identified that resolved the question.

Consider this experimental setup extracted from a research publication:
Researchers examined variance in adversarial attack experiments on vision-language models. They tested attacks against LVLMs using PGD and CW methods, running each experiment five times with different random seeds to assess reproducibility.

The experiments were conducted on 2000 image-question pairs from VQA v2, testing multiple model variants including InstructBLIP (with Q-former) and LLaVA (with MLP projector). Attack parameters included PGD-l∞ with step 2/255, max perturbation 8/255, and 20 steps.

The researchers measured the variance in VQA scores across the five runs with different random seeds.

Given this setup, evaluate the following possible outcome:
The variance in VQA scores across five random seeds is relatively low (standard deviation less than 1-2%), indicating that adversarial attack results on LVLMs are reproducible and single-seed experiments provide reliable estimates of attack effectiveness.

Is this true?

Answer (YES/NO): YES